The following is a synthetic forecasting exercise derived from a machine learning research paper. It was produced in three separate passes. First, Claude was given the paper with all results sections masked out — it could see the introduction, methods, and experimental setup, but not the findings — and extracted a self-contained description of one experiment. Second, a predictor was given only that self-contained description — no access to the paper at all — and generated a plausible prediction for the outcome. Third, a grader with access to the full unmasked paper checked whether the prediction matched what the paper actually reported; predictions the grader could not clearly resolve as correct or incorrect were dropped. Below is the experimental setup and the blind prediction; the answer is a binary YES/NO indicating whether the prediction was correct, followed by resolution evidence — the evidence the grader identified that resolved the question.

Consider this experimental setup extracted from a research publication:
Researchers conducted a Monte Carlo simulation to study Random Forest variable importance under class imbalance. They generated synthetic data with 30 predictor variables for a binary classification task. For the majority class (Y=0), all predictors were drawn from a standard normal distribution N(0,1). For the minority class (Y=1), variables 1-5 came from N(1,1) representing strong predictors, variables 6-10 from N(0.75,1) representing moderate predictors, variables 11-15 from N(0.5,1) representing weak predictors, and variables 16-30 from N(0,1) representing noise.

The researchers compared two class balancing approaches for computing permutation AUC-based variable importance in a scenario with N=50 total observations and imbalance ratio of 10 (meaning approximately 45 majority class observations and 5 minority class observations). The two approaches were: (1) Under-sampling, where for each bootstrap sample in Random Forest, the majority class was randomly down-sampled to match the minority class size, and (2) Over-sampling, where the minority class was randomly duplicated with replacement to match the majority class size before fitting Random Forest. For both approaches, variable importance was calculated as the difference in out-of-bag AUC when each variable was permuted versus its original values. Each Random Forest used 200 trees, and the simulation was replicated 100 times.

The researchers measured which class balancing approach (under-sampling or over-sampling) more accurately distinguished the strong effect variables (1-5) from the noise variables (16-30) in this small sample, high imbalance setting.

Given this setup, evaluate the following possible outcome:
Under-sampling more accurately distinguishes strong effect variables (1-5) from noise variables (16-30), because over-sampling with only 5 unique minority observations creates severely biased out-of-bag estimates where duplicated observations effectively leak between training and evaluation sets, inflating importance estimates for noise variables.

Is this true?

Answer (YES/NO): NO